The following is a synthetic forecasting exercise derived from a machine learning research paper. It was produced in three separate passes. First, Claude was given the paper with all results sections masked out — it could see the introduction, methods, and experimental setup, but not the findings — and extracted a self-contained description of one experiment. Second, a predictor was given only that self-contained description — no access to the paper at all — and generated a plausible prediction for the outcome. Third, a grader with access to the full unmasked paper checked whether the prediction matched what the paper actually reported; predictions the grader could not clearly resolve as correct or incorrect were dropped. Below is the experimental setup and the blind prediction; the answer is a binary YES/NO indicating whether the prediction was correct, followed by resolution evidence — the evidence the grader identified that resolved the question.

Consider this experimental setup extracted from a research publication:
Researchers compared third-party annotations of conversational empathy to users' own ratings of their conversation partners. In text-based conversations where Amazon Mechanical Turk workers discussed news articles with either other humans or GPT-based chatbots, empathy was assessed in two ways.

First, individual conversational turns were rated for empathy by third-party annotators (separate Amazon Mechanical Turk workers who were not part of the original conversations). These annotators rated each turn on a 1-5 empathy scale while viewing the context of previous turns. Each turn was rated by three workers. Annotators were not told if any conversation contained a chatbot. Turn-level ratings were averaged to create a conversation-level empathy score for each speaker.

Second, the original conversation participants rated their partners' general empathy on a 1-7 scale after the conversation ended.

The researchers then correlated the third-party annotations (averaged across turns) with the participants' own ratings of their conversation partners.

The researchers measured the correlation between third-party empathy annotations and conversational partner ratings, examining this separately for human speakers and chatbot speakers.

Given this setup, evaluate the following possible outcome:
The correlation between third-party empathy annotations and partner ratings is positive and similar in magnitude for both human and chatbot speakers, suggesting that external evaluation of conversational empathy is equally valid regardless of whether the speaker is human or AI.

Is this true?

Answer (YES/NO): NO